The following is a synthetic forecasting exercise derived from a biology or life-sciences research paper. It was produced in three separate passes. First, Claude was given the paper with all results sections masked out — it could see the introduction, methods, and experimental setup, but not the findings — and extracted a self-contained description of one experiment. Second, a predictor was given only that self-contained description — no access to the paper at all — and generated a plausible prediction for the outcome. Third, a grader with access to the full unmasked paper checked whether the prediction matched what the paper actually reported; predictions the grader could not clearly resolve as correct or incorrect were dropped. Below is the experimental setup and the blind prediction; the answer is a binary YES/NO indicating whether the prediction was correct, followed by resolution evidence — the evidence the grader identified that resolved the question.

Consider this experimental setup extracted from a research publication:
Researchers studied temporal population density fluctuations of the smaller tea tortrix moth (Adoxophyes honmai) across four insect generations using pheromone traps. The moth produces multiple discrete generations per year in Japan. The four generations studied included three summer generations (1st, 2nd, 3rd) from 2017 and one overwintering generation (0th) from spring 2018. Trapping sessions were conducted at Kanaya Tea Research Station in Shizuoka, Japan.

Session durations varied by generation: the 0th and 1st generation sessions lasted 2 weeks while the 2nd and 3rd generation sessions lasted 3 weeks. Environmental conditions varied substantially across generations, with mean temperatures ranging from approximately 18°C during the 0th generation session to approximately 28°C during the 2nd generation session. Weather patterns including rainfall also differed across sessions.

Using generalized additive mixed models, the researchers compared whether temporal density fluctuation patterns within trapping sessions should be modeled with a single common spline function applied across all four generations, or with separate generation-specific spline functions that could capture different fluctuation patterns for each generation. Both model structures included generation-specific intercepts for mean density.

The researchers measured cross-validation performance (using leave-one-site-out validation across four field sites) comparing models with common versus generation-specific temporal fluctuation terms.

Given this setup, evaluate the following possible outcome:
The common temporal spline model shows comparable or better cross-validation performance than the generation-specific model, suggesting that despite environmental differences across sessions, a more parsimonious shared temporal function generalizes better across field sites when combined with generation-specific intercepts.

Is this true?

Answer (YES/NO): NO